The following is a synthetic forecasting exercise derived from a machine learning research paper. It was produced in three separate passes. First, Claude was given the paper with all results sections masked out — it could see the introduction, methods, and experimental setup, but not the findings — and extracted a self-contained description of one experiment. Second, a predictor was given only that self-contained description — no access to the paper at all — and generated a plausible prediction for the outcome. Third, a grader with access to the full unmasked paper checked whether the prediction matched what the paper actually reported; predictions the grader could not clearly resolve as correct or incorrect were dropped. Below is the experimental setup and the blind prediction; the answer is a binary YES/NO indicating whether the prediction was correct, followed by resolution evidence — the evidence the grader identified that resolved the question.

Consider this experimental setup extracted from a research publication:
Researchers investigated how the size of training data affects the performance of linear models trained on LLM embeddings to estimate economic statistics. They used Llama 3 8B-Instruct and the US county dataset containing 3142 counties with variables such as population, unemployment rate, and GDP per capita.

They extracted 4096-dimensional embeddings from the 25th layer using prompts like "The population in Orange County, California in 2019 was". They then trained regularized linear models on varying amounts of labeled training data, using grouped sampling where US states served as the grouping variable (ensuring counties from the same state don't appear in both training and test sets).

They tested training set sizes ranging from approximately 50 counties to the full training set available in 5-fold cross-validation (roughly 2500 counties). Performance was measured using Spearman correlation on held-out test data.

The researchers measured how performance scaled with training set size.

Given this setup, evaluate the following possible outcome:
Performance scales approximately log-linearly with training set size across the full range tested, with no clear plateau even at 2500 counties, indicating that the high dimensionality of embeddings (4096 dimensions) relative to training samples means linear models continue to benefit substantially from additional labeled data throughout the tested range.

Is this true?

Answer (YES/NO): NO